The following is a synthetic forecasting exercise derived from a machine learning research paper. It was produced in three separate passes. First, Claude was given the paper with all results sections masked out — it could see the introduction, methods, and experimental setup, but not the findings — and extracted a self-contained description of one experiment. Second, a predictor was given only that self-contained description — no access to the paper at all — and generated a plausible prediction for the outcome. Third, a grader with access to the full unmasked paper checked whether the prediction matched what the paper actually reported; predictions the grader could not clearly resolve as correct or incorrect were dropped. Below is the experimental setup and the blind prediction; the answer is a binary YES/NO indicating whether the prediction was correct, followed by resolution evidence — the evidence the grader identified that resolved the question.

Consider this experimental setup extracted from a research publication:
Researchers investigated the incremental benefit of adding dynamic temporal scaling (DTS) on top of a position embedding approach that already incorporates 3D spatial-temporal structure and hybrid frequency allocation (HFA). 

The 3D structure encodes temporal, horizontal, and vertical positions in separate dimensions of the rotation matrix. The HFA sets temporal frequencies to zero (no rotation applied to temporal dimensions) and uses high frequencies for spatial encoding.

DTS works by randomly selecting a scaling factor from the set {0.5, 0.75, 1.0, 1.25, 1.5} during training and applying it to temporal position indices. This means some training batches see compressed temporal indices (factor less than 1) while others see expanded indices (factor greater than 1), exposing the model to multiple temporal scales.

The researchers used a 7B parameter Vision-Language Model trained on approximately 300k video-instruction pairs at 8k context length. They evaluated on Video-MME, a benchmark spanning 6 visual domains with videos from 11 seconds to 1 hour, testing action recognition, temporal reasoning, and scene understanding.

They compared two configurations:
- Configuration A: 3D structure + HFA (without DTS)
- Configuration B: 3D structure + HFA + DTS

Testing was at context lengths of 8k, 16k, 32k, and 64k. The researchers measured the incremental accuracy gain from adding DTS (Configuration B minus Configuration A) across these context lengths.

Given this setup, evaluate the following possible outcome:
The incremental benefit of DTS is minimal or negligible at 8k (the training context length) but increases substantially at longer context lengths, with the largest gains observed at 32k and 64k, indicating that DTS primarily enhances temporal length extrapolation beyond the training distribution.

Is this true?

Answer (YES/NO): NO